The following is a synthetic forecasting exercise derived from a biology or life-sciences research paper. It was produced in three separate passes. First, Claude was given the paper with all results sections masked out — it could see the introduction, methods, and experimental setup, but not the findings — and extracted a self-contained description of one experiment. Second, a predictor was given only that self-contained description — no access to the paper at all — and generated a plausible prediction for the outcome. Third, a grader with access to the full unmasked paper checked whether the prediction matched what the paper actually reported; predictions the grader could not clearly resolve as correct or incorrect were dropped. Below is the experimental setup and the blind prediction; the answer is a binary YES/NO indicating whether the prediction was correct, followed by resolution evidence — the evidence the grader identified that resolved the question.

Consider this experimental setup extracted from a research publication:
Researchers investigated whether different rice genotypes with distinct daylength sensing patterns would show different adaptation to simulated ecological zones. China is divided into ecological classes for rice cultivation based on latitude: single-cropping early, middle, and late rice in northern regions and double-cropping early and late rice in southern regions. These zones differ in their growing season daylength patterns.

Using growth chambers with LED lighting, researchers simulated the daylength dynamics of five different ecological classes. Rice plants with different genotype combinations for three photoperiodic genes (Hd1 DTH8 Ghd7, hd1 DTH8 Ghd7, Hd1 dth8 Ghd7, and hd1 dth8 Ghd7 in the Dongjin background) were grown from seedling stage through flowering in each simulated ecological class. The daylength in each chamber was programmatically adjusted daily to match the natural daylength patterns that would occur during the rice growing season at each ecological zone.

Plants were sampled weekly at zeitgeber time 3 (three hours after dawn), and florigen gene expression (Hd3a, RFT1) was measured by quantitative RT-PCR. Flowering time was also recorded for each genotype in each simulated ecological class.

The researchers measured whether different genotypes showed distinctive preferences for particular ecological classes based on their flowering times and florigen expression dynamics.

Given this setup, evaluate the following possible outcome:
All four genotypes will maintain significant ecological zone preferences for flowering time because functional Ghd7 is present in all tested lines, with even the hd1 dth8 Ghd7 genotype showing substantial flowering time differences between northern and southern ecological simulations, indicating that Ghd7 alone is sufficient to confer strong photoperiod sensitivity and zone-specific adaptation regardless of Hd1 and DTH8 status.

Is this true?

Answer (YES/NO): NO